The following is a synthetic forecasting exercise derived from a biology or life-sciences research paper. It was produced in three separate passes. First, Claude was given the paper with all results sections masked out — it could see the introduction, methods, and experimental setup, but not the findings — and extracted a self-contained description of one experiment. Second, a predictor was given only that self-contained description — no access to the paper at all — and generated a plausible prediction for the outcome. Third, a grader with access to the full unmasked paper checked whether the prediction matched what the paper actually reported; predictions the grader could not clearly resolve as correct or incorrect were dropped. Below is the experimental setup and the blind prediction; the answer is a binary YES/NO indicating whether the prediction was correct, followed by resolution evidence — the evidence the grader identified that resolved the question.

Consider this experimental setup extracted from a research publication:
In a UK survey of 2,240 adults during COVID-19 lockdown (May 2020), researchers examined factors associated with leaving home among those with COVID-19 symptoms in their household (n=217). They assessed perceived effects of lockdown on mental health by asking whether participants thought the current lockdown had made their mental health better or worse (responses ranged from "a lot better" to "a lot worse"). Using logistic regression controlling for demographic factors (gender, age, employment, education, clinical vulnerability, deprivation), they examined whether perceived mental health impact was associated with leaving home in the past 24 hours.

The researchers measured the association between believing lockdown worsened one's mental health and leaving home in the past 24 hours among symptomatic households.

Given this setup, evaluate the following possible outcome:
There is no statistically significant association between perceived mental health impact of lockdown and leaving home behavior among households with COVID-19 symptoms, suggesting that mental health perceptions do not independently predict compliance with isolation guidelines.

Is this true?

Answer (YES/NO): NO